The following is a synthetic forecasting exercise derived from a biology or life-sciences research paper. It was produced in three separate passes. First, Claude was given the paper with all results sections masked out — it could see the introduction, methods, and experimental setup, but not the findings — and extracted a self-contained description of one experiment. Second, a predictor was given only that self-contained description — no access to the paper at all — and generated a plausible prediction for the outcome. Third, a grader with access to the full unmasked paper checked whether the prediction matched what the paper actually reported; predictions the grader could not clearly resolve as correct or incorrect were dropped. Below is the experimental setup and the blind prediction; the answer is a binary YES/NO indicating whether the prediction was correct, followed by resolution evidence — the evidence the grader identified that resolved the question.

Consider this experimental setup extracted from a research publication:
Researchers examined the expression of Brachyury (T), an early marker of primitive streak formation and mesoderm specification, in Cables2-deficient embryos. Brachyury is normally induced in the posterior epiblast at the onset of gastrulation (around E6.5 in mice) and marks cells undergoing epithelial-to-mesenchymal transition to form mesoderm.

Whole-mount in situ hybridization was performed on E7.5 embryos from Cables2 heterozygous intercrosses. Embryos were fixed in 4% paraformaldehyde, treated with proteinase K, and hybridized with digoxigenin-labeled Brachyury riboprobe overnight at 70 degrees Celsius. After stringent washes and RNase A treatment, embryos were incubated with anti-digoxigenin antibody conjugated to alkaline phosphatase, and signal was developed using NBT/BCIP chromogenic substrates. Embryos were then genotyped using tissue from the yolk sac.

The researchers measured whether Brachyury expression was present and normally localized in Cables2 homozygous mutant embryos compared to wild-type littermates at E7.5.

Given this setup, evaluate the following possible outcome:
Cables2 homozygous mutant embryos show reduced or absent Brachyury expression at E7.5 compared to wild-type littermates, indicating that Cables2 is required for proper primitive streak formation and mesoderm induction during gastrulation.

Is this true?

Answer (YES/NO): NO